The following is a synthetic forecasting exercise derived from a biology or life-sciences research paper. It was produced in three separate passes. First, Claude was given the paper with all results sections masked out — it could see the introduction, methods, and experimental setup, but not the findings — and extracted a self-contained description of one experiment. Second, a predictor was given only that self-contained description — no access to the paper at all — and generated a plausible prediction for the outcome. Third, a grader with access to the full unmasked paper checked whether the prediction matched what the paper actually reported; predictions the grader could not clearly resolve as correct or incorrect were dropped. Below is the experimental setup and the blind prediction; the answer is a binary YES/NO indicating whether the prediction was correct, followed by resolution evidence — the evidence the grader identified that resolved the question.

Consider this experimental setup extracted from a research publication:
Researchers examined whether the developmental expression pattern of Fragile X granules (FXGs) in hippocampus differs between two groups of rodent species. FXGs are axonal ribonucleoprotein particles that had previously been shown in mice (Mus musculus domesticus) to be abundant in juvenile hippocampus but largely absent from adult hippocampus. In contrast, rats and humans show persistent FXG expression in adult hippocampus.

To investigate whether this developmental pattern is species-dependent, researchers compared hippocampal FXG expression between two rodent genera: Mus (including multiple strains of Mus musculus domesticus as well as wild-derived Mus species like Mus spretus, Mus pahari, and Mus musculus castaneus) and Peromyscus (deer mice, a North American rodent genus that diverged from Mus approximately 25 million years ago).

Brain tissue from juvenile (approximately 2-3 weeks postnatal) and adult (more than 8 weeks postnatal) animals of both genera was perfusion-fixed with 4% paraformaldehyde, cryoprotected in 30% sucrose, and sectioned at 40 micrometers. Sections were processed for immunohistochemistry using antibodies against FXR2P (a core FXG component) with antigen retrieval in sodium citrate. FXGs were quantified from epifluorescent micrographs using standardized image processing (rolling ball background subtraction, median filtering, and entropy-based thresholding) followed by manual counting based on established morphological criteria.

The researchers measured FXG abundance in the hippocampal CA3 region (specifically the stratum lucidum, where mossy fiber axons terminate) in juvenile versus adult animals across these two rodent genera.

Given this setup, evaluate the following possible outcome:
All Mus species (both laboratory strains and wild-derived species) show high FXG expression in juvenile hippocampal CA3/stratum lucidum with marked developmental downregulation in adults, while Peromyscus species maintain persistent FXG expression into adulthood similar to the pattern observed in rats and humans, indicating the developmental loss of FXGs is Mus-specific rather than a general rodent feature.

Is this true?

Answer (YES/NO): YES